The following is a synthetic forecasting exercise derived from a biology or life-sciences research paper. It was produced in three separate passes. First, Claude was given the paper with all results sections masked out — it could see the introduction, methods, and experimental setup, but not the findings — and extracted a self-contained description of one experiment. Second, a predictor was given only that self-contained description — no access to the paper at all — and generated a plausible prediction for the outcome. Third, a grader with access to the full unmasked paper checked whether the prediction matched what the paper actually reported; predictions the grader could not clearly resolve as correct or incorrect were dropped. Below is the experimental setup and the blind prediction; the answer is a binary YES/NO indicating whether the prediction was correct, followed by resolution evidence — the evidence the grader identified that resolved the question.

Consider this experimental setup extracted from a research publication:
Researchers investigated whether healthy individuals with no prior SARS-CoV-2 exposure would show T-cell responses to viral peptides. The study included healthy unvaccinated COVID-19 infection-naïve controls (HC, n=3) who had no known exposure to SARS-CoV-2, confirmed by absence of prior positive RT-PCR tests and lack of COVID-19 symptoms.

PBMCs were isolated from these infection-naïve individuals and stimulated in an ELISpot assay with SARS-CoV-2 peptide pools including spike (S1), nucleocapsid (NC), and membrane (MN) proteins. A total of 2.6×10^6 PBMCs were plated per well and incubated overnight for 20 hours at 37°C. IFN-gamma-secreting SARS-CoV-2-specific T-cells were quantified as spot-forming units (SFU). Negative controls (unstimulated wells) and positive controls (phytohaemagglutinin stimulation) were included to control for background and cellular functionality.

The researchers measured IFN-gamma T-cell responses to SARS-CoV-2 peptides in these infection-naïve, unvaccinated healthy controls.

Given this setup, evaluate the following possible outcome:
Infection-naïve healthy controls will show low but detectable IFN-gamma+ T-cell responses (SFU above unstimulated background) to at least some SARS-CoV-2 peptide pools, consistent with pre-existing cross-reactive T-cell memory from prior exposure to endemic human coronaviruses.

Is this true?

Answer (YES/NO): NO